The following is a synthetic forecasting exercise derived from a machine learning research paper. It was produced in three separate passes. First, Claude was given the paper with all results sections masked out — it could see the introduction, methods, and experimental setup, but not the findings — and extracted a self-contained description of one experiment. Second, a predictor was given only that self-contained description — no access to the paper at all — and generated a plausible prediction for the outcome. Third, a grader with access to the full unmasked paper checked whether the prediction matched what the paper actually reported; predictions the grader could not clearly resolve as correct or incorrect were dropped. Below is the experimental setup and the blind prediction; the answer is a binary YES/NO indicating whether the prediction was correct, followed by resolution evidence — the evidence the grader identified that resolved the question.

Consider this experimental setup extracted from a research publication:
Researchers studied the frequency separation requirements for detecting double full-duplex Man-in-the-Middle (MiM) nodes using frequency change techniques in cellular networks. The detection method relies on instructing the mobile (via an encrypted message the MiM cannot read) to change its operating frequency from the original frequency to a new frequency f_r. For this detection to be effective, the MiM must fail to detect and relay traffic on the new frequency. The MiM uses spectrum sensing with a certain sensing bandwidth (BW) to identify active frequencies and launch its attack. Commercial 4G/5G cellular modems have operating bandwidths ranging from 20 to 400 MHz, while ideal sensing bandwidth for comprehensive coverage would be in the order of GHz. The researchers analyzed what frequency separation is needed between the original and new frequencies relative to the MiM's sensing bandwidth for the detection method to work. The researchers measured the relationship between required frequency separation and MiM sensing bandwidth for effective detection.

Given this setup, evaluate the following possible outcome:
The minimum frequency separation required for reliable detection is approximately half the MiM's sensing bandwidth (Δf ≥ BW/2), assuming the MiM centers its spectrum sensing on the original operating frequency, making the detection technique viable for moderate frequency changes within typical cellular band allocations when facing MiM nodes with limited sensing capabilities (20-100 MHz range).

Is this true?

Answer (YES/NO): NO